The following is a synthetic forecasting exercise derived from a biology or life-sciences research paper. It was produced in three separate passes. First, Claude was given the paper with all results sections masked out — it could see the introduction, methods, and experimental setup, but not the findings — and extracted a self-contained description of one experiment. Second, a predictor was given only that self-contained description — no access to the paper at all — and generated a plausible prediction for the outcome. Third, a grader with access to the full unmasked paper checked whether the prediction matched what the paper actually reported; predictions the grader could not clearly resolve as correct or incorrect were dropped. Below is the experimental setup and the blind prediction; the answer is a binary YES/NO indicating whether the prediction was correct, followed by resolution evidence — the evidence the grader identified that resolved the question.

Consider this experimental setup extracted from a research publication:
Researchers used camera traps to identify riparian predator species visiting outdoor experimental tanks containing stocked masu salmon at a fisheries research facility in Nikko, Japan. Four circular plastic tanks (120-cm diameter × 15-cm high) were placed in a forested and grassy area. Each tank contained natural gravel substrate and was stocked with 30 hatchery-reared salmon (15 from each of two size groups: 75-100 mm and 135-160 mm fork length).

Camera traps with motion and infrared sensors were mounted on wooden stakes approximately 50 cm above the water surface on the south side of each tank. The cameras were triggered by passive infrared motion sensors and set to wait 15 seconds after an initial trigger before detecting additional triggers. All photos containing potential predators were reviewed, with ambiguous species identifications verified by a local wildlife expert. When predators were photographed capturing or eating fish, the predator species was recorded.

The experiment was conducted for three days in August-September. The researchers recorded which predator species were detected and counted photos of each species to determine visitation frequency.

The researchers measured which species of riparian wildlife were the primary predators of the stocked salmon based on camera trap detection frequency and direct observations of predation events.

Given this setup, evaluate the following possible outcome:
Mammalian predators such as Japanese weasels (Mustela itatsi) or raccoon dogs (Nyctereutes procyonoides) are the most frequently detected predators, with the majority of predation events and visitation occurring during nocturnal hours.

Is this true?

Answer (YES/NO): NO